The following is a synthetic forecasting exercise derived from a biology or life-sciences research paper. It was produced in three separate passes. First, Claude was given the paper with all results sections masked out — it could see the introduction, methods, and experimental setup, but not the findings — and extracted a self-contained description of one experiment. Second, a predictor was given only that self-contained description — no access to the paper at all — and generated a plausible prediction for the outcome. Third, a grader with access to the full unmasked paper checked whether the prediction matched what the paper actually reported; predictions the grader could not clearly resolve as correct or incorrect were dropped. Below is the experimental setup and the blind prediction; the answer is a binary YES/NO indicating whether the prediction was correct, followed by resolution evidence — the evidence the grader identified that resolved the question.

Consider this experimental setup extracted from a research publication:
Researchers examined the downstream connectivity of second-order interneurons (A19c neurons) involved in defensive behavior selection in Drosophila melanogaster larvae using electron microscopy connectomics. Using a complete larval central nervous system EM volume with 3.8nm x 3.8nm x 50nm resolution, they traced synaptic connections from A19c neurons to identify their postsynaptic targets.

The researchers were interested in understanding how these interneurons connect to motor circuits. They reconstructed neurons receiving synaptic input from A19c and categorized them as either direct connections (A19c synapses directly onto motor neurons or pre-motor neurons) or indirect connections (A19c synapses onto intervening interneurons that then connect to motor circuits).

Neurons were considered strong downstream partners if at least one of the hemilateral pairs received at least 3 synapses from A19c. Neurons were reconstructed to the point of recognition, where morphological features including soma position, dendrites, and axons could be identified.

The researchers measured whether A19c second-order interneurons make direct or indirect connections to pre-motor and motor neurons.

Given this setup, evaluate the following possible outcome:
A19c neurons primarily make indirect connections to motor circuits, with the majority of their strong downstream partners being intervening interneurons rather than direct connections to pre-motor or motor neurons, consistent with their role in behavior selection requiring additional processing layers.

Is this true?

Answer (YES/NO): NO